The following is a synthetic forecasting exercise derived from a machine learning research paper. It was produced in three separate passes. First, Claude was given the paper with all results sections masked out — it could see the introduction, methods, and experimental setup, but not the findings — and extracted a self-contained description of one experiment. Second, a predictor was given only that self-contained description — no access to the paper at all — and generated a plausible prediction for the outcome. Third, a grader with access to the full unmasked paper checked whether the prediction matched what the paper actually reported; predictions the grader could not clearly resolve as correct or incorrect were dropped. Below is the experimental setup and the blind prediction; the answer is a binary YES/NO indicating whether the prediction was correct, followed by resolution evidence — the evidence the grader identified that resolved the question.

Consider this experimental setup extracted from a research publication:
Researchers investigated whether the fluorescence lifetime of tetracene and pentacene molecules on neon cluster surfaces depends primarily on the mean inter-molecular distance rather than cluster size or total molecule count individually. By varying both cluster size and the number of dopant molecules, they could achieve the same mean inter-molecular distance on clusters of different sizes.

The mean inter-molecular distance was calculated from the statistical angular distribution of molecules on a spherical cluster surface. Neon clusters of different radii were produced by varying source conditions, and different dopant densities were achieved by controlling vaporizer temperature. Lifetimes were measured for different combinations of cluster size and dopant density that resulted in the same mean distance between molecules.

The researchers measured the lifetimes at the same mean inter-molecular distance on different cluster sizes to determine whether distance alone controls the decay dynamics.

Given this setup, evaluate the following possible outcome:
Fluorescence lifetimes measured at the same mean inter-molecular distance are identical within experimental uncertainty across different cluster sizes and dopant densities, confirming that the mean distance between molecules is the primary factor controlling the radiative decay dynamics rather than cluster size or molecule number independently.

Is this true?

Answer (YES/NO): NO